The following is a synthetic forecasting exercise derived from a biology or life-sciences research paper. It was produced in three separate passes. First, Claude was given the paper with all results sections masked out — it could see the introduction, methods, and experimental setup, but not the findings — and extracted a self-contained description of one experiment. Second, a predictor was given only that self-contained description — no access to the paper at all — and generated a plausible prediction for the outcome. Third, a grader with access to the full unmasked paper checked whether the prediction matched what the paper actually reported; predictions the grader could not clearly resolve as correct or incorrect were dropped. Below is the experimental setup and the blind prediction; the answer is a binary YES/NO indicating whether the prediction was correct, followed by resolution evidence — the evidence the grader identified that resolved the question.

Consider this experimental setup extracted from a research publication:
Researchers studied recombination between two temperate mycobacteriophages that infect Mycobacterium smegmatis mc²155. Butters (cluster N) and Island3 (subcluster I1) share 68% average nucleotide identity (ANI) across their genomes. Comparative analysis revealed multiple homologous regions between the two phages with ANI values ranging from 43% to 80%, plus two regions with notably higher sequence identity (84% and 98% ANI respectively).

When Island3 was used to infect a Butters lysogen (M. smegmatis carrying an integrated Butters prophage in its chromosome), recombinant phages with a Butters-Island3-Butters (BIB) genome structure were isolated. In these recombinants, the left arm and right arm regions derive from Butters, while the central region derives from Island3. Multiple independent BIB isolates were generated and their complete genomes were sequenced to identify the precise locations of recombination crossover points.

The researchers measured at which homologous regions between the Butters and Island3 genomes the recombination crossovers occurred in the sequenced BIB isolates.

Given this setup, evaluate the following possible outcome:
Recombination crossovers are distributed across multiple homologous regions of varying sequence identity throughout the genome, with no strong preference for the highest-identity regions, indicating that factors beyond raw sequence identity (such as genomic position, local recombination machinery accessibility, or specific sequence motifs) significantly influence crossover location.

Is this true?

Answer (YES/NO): NO